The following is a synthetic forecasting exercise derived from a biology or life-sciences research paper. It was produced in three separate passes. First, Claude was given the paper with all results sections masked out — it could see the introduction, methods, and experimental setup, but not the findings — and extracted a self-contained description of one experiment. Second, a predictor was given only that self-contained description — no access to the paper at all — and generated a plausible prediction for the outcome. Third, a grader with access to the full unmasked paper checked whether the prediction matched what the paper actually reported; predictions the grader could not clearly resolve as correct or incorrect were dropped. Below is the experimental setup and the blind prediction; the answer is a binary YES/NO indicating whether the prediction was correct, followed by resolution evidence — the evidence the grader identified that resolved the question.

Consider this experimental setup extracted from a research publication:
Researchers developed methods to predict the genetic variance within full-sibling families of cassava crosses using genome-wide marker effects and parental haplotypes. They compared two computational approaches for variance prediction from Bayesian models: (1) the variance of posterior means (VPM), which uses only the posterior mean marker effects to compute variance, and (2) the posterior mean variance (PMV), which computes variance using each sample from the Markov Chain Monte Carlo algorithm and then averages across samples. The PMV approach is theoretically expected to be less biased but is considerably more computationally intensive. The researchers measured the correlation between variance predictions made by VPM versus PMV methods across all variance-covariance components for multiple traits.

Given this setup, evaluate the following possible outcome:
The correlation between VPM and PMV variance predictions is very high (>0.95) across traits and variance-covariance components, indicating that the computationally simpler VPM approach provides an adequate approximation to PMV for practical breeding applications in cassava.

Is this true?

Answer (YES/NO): YES